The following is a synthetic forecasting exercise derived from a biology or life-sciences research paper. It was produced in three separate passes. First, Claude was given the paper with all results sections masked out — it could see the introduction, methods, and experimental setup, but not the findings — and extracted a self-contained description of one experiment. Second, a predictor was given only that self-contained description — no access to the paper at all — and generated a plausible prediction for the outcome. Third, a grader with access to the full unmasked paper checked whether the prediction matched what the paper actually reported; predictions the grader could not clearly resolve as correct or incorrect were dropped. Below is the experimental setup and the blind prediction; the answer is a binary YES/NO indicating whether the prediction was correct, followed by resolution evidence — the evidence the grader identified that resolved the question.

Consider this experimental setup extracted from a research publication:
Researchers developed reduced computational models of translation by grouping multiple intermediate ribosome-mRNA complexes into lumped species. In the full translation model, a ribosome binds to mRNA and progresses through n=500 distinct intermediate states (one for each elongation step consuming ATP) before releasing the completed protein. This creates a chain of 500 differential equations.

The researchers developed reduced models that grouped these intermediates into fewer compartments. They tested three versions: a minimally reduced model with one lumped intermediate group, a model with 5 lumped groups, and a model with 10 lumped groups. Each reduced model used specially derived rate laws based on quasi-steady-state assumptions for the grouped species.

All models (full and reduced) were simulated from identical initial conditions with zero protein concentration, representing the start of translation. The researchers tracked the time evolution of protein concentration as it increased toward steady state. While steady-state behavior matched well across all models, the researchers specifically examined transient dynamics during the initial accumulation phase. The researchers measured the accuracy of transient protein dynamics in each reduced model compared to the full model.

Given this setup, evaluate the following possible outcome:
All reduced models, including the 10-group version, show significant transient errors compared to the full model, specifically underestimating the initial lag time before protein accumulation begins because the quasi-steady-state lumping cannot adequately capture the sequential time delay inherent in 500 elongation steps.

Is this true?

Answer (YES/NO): NO